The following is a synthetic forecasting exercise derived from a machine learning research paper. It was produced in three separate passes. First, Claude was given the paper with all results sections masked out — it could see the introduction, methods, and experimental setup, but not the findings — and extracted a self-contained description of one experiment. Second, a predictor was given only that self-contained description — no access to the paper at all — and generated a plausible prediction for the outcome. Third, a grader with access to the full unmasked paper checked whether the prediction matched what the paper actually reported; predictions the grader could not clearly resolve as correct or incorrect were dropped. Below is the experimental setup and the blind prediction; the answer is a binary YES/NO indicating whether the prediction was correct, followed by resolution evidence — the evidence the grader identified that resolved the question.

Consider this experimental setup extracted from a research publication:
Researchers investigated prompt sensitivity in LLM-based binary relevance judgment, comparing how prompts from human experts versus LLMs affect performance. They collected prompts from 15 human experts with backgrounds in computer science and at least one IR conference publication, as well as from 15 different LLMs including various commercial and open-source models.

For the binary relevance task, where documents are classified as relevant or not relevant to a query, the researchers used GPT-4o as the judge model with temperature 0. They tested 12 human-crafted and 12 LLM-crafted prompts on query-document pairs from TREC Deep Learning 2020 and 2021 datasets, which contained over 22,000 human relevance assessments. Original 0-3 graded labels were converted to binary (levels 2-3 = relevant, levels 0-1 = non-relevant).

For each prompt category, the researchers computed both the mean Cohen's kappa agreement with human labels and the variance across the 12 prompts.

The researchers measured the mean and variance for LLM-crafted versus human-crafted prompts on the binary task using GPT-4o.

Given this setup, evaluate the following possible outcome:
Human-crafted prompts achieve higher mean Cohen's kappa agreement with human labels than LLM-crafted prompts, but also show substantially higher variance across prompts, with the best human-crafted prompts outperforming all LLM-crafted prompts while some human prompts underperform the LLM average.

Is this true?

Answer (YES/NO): NO